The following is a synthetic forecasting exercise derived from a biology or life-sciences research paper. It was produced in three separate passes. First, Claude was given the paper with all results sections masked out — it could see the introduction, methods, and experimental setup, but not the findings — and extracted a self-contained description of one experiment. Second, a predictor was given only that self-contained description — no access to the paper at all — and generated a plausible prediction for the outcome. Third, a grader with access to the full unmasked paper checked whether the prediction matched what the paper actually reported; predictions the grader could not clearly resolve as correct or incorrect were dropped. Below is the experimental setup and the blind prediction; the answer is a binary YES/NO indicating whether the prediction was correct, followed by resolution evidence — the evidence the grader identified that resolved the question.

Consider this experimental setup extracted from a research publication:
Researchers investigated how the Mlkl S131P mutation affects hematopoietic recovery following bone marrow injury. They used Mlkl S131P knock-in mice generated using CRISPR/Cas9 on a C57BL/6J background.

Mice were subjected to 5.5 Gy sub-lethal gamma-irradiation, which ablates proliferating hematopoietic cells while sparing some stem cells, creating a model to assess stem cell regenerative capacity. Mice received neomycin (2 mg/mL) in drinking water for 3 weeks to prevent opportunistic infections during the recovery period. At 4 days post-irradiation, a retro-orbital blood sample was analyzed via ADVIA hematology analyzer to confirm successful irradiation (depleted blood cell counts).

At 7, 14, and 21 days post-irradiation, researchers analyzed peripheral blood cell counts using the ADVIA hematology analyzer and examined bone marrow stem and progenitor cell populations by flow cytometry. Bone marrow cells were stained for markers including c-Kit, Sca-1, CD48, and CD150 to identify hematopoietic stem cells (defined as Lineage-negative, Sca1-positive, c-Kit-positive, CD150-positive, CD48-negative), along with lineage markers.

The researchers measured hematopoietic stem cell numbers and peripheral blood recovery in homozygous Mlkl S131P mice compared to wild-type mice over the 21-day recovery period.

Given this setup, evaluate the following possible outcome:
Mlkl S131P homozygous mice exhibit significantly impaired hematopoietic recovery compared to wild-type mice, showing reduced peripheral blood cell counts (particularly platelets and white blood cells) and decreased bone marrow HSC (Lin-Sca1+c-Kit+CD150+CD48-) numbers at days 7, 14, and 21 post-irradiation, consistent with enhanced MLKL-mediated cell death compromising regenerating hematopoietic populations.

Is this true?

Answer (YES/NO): NO